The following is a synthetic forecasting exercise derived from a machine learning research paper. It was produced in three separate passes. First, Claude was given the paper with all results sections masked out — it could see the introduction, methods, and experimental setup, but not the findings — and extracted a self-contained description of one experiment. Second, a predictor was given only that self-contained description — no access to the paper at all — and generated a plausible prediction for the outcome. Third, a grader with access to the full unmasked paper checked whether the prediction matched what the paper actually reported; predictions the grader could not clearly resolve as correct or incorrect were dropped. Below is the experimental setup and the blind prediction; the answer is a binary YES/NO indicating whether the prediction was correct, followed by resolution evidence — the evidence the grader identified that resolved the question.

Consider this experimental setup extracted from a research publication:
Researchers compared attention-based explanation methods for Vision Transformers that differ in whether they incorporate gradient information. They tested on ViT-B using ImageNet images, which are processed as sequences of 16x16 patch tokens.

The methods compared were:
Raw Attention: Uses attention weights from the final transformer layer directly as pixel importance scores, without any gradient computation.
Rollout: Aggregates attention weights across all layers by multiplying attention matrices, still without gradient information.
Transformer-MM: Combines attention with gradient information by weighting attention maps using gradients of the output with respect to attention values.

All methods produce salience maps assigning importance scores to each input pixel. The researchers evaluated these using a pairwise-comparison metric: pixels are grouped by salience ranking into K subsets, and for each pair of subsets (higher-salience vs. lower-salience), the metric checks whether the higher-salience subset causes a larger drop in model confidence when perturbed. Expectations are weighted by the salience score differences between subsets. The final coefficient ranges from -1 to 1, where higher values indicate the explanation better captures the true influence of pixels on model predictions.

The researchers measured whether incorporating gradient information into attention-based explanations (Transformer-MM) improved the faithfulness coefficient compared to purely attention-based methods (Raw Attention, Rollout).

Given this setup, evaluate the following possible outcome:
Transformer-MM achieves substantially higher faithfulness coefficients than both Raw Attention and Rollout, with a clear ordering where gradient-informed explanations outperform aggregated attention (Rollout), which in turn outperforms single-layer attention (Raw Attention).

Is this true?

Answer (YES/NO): YES